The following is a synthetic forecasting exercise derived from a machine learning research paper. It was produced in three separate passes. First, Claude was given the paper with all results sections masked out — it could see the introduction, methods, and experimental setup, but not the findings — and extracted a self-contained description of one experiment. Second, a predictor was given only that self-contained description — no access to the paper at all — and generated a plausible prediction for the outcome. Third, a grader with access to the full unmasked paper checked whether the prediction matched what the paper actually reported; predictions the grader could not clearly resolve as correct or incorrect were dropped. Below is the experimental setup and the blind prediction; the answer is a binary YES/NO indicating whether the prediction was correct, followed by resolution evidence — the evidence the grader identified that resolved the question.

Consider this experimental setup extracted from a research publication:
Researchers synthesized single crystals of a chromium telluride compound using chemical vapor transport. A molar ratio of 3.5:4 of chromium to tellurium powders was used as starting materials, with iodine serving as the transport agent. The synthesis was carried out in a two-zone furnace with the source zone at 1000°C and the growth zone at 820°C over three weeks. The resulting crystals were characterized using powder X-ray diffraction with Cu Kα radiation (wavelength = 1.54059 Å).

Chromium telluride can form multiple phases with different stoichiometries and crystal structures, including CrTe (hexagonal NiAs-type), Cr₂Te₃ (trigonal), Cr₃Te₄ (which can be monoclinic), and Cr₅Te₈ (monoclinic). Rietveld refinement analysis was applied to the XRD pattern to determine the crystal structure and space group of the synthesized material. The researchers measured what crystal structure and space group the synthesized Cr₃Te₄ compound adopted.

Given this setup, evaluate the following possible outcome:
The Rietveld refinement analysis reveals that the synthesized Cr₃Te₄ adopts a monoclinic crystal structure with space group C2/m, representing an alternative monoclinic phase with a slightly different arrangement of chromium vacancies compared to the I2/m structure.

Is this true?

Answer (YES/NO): YES